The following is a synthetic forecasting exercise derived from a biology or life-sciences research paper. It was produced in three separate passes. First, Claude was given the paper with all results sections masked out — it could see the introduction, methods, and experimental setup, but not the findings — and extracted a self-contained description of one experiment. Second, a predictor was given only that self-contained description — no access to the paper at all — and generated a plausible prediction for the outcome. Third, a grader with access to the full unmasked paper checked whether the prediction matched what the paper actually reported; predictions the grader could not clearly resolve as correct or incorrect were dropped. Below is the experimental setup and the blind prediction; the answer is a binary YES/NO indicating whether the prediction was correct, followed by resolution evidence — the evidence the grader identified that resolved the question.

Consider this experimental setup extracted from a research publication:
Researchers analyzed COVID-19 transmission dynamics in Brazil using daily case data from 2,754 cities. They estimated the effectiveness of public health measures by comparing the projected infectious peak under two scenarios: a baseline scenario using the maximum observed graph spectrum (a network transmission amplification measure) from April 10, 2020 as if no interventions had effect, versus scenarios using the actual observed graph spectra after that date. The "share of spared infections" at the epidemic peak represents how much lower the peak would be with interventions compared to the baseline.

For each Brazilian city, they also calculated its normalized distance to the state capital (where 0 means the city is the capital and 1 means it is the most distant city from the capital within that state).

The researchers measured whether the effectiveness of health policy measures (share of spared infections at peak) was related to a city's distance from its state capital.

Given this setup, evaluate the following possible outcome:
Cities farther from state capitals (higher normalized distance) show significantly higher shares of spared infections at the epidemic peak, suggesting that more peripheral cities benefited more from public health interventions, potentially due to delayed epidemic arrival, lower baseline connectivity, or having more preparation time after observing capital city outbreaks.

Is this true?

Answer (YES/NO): YES